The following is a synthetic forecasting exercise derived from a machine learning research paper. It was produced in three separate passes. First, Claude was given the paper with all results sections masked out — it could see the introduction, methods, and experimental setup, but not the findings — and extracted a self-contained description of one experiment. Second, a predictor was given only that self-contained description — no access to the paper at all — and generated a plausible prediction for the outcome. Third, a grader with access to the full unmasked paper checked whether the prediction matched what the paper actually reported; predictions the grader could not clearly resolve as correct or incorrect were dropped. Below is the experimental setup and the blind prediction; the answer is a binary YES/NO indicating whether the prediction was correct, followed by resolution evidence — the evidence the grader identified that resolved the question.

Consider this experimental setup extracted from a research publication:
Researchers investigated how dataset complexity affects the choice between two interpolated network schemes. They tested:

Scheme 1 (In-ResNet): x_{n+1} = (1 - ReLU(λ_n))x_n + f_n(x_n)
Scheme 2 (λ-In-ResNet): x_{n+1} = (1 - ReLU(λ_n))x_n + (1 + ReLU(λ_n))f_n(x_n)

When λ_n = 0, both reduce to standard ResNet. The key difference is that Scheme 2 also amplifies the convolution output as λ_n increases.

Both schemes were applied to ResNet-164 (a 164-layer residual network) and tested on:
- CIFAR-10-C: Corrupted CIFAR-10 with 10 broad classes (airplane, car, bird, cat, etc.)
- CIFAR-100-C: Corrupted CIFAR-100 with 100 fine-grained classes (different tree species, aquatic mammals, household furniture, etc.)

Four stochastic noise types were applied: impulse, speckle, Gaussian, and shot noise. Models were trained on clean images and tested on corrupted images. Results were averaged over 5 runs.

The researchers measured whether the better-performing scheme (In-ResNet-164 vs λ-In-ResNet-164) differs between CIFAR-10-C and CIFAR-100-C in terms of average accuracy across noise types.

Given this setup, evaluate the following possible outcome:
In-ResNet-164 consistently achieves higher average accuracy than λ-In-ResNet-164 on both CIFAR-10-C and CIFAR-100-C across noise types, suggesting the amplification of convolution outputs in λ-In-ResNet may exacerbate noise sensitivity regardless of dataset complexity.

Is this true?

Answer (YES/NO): YES